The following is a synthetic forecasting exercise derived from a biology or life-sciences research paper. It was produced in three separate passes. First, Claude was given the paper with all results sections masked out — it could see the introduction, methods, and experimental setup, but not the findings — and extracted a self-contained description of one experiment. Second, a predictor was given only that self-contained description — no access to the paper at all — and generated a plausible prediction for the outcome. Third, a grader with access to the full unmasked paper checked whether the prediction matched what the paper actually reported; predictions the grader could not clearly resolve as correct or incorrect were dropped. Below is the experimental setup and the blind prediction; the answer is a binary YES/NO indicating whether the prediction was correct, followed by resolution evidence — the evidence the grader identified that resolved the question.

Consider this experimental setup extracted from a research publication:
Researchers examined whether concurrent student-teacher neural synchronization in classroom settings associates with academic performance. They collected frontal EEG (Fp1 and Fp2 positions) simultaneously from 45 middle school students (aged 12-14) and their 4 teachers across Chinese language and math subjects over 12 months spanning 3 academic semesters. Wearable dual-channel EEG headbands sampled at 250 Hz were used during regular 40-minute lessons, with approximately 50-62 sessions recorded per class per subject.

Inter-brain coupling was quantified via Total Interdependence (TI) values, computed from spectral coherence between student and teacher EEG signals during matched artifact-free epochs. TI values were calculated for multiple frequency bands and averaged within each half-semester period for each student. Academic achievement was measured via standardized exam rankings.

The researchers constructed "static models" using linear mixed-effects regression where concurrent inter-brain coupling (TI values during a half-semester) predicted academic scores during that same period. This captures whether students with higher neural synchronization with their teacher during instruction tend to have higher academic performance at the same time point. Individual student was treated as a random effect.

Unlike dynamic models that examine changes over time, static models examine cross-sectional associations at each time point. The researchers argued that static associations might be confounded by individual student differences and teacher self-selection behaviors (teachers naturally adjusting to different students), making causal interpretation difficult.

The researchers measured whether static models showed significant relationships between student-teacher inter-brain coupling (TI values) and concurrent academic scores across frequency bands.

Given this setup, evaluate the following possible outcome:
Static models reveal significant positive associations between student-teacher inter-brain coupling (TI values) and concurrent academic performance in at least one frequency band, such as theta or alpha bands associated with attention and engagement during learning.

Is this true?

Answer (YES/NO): NO